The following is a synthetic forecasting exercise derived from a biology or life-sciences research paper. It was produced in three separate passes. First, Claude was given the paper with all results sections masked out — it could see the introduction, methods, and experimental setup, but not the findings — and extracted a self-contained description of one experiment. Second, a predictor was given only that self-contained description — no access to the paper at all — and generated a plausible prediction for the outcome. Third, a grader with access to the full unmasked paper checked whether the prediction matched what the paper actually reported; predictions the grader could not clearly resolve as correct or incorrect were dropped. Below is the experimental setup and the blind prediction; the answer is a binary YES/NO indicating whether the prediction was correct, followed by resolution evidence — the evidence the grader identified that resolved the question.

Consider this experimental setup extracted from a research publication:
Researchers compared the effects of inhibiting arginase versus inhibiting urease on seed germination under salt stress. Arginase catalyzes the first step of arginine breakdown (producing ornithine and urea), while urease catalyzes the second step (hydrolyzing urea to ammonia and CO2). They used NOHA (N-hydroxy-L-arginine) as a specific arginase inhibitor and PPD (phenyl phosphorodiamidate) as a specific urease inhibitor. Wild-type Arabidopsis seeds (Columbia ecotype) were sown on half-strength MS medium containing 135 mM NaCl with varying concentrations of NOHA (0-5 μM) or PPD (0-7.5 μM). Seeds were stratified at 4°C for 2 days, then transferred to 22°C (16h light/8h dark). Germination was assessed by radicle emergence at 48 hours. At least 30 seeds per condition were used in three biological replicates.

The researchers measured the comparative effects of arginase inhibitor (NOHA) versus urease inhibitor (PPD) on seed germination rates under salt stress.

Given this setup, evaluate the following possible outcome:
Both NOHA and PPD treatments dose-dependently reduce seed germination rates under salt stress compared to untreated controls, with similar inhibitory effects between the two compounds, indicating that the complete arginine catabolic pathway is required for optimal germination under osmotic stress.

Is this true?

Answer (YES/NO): NO